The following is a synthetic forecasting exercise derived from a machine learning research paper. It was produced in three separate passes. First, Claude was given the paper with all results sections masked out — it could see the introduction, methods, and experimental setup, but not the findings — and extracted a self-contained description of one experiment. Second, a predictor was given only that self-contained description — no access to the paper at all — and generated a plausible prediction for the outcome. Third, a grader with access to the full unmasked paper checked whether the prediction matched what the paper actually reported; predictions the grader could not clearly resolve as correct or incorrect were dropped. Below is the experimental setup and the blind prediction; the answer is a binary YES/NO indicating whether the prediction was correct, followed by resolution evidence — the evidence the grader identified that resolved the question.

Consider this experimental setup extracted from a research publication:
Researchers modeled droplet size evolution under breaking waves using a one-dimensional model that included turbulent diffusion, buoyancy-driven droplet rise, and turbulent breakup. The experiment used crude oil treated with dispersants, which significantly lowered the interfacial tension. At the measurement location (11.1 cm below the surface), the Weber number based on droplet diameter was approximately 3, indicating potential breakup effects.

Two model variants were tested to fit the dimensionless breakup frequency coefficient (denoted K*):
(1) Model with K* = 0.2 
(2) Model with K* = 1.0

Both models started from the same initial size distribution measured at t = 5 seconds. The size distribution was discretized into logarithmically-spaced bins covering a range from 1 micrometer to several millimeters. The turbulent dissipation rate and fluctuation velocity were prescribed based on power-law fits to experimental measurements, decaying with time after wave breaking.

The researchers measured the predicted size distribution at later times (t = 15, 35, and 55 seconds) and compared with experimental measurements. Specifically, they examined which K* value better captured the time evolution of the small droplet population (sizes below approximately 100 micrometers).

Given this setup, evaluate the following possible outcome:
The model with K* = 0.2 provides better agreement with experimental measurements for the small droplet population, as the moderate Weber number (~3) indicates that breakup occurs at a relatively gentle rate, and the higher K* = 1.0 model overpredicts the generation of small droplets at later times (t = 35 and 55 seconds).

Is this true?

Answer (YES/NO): YES